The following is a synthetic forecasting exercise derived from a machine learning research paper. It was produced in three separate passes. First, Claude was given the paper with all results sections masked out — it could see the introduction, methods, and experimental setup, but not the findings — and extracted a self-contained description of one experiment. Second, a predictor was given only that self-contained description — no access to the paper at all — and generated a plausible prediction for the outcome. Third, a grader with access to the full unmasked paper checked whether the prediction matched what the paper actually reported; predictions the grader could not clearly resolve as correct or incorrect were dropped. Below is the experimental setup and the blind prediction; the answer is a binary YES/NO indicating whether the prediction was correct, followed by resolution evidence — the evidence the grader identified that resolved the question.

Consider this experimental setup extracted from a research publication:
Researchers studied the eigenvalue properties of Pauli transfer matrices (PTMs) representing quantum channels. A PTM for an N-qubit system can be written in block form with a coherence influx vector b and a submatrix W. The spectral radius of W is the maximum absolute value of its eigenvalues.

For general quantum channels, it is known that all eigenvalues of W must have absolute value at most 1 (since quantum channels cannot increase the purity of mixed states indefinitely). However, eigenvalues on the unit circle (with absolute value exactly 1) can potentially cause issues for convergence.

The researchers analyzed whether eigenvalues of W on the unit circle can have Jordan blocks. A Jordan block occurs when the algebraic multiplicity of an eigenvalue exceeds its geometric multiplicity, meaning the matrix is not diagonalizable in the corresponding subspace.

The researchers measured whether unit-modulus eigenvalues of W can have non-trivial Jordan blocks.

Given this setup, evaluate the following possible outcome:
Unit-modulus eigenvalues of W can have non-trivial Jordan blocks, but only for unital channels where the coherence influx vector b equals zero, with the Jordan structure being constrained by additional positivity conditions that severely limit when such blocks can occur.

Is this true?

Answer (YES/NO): NO